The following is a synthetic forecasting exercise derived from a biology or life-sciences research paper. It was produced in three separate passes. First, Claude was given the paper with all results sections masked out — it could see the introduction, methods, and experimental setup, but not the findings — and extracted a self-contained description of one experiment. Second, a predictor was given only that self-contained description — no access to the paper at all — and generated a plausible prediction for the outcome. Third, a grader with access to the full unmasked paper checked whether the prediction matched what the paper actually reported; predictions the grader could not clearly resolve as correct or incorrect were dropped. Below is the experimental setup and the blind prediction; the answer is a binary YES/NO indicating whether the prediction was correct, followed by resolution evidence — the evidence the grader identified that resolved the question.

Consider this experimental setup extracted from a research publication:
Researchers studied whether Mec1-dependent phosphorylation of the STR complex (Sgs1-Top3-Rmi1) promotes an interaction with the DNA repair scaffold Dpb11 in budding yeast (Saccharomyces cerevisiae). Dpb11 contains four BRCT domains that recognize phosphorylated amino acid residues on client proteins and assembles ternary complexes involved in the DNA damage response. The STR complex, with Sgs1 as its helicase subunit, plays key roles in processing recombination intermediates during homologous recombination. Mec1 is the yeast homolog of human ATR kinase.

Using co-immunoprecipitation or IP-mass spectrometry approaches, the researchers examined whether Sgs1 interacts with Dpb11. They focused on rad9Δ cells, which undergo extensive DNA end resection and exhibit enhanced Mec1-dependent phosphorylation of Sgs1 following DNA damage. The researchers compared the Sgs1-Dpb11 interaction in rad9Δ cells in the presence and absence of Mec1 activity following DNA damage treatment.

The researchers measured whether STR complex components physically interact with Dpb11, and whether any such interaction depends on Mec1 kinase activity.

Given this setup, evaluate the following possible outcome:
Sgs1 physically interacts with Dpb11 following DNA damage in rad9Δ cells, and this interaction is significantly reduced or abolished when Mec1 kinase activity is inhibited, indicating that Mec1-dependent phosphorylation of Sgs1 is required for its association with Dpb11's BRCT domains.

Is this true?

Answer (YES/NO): YES